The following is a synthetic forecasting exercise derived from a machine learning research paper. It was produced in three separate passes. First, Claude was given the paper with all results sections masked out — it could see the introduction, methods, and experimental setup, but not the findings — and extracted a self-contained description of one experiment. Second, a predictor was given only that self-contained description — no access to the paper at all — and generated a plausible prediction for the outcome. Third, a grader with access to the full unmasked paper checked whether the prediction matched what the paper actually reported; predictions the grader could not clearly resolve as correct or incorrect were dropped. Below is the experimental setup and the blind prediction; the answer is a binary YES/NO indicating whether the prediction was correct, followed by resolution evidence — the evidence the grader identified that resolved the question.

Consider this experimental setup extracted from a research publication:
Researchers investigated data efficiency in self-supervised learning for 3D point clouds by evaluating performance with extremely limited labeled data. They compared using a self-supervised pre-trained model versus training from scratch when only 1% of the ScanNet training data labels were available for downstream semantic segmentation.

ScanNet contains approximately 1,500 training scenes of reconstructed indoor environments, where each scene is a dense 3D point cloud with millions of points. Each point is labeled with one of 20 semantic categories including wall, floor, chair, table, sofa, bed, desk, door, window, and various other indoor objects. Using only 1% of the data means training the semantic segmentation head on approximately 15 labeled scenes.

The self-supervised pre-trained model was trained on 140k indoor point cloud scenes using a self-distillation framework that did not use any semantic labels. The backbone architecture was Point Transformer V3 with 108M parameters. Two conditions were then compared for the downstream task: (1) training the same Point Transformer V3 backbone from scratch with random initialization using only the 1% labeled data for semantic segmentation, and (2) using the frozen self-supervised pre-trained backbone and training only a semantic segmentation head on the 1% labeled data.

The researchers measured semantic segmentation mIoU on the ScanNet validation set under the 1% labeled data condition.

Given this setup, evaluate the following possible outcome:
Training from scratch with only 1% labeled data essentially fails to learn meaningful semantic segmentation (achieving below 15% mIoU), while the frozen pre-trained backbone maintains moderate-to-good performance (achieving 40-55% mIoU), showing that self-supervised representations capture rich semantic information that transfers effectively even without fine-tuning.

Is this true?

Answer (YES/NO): NO